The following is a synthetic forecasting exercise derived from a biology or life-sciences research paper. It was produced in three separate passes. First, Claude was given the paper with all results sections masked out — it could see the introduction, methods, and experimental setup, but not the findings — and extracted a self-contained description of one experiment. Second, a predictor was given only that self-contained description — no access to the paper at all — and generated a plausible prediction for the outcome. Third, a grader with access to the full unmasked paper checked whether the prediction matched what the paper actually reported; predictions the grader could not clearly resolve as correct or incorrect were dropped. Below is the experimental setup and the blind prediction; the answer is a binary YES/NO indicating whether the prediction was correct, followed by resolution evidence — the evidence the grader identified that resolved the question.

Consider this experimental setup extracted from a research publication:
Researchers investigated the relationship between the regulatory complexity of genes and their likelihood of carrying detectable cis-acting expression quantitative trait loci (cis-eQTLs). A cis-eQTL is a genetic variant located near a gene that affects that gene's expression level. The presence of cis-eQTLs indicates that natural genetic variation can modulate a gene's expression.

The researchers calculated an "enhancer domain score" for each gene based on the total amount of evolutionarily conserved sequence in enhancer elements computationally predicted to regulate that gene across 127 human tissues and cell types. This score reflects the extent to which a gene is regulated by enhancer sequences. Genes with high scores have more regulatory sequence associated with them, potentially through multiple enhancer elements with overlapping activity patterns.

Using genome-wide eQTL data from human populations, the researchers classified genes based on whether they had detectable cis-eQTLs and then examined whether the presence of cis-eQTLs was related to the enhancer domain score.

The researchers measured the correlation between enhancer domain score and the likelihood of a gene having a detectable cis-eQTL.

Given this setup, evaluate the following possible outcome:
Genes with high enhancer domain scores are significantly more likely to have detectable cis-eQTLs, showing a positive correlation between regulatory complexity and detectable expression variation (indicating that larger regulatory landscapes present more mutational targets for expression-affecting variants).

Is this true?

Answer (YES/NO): NO